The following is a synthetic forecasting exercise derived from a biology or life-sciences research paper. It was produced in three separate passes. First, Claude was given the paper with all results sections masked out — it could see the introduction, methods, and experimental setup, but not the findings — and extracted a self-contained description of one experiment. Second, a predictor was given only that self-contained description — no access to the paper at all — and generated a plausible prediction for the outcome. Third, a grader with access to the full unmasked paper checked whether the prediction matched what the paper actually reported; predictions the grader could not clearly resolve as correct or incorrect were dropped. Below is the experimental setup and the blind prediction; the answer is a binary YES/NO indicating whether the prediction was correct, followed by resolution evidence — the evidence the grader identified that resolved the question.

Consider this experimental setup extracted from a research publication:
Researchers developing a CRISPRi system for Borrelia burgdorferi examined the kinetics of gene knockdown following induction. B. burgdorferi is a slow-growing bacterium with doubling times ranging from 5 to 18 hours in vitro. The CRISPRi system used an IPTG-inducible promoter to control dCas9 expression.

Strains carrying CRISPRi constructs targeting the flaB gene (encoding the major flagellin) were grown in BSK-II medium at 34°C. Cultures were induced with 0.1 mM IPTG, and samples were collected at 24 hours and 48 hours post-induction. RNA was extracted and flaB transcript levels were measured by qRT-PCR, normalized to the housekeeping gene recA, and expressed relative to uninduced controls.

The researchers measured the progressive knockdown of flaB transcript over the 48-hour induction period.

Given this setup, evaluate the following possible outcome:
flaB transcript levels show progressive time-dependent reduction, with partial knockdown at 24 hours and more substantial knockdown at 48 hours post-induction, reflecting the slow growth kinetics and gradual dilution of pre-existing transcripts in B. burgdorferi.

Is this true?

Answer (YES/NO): NO